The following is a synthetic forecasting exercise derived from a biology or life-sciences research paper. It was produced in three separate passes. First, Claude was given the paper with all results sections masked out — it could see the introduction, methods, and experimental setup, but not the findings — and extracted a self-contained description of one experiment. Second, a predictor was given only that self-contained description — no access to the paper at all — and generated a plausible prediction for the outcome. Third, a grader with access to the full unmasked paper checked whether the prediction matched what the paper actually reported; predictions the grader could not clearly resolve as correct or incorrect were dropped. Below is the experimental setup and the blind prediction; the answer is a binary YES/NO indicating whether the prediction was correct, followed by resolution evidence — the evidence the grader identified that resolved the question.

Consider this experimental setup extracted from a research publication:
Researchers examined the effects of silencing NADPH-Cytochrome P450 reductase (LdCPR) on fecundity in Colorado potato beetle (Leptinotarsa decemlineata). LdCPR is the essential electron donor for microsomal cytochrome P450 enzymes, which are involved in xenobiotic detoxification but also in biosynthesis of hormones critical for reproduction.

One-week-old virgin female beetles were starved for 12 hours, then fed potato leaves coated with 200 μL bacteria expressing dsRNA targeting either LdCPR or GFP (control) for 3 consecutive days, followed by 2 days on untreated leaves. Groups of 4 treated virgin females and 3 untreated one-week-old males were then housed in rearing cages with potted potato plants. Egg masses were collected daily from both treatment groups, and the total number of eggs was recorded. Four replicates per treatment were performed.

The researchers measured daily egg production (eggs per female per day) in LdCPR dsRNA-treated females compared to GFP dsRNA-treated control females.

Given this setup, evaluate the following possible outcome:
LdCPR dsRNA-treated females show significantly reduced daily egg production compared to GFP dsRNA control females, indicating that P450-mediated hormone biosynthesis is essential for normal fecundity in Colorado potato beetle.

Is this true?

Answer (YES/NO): YES